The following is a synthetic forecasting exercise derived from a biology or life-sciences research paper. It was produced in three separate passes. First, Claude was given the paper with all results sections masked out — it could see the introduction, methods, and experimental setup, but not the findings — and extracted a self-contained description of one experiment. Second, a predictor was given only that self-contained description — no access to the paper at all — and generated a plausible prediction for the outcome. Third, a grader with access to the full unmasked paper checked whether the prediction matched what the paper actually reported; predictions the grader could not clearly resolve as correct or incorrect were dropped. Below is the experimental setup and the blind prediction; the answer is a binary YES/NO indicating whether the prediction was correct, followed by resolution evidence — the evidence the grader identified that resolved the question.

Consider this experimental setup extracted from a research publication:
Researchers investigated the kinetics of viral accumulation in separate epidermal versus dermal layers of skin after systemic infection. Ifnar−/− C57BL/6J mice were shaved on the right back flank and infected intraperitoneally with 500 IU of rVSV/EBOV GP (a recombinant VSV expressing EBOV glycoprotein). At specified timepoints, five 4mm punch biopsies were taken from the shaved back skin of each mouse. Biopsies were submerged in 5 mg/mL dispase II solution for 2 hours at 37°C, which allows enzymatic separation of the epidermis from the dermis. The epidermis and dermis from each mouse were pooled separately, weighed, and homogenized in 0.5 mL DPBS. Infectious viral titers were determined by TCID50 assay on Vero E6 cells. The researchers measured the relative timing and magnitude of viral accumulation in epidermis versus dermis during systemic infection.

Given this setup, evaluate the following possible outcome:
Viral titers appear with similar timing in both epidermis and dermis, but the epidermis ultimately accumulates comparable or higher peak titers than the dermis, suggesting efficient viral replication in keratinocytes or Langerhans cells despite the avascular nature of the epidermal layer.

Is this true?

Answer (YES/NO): YES